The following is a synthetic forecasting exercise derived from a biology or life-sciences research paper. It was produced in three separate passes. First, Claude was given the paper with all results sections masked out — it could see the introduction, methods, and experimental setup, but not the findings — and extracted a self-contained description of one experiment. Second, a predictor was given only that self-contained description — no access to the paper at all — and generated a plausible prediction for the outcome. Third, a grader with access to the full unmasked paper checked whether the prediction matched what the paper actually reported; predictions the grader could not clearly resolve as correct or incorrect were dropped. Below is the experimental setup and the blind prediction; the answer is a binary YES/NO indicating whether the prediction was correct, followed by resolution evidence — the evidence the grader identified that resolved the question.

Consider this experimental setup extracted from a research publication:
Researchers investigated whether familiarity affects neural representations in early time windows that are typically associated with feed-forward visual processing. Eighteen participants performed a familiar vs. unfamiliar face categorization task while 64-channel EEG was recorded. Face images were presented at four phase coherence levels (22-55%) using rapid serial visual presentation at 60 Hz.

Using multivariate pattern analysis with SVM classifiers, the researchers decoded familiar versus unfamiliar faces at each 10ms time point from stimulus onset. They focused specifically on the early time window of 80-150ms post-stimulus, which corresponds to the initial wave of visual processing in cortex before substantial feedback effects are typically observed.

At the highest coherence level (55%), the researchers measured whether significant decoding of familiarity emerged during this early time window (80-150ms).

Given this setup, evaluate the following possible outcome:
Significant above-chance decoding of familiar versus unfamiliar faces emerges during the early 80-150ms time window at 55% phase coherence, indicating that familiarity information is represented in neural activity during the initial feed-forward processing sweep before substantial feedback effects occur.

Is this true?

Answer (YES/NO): NO